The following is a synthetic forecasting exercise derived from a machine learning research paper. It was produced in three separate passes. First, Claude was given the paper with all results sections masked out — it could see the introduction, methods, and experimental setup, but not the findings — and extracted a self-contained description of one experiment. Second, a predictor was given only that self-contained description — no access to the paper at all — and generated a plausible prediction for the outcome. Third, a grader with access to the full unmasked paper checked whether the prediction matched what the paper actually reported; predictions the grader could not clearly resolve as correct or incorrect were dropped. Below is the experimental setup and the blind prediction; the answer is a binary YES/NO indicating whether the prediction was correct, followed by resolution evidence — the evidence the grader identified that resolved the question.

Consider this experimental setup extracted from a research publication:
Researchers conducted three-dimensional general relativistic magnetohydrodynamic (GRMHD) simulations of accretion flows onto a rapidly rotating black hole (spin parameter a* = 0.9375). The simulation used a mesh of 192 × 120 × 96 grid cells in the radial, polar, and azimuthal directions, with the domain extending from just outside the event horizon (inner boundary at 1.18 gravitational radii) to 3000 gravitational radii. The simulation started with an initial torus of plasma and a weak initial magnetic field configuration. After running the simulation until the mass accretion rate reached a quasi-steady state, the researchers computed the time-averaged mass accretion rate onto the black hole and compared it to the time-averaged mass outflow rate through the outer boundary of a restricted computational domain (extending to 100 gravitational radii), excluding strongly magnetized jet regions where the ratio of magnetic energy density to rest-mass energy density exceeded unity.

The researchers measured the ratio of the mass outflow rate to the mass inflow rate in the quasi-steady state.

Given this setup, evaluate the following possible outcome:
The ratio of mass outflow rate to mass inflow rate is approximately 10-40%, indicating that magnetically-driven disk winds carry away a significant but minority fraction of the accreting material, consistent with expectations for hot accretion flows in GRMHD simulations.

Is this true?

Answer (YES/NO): NO